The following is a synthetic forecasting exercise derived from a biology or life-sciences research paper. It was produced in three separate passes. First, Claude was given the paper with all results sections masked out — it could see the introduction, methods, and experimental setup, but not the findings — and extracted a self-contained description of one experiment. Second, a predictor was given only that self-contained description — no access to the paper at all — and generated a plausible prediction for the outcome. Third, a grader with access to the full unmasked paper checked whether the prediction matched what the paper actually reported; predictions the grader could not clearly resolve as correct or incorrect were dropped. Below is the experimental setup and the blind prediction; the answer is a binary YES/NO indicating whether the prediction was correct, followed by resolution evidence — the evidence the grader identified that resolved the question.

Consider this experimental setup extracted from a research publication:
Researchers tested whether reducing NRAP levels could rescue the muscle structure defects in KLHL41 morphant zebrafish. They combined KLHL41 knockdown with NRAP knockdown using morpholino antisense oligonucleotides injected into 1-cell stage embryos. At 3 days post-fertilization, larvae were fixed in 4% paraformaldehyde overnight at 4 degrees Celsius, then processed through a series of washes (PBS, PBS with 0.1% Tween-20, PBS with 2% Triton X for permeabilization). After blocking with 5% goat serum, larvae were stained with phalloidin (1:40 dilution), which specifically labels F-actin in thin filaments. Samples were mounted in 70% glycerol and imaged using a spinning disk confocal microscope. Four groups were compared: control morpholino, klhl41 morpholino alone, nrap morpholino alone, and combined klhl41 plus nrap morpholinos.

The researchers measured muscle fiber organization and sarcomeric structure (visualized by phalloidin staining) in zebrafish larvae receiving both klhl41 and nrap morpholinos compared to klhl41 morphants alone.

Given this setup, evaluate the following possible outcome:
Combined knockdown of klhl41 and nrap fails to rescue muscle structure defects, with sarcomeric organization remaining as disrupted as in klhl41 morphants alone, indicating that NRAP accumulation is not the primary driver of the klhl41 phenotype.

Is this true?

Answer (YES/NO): NO